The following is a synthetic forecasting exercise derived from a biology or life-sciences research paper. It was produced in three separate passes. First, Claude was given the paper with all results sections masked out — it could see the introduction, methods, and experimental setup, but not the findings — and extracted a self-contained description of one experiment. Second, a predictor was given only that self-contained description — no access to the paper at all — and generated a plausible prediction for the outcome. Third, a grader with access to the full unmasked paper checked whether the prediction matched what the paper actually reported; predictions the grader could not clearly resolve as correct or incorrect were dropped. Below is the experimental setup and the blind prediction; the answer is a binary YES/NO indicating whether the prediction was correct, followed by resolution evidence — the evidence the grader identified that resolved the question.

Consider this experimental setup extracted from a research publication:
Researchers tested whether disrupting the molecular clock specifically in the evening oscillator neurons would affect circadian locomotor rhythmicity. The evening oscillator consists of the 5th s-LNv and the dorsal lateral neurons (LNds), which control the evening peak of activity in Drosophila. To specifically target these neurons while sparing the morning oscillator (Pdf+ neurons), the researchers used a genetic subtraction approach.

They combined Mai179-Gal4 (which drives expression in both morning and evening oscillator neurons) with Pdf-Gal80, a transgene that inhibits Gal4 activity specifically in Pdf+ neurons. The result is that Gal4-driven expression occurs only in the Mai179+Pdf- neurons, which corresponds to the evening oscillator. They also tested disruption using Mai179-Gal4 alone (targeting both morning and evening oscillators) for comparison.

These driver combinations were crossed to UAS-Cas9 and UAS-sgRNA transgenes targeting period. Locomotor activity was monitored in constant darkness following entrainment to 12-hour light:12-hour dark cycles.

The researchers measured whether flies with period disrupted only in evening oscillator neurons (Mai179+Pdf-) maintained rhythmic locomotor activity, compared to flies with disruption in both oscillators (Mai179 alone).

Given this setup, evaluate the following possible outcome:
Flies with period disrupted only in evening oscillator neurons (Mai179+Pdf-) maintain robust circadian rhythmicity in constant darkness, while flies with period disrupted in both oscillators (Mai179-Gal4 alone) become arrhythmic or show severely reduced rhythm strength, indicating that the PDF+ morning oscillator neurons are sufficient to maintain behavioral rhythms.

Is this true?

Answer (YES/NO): YES